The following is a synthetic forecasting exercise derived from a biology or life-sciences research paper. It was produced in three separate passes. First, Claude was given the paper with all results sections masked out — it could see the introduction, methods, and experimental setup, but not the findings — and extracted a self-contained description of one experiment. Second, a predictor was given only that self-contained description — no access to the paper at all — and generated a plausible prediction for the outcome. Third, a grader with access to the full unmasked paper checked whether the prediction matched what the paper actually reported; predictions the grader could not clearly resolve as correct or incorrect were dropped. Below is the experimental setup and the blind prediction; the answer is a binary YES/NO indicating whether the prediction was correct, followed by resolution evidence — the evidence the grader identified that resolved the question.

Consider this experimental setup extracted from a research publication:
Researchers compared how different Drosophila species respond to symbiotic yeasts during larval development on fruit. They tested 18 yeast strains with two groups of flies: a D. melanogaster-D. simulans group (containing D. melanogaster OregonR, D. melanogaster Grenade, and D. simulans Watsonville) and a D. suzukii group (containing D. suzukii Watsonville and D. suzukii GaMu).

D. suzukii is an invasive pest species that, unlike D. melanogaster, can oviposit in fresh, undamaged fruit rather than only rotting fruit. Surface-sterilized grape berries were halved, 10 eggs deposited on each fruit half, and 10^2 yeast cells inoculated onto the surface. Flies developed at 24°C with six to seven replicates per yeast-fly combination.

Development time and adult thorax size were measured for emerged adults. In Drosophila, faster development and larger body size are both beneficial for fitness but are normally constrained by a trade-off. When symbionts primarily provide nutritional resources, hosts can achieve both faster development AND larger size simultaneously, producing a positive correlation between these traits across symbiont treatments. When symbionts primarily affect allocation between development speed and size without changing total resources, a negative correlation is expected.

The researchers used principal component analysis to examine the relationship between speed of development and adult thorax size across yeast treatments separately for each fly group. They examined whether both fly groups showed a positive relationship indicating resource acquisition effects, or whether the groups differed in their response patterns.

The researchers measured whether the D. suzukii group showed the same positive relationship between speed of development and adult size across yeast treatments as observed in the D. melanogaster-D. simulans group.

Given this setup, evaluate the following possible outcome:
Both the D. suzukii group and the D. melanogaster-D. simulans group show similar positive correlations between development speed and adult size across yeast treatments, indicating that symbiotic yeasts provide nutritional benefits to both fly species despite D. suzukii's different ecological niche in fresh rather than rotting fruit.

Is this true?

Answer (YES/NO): NO